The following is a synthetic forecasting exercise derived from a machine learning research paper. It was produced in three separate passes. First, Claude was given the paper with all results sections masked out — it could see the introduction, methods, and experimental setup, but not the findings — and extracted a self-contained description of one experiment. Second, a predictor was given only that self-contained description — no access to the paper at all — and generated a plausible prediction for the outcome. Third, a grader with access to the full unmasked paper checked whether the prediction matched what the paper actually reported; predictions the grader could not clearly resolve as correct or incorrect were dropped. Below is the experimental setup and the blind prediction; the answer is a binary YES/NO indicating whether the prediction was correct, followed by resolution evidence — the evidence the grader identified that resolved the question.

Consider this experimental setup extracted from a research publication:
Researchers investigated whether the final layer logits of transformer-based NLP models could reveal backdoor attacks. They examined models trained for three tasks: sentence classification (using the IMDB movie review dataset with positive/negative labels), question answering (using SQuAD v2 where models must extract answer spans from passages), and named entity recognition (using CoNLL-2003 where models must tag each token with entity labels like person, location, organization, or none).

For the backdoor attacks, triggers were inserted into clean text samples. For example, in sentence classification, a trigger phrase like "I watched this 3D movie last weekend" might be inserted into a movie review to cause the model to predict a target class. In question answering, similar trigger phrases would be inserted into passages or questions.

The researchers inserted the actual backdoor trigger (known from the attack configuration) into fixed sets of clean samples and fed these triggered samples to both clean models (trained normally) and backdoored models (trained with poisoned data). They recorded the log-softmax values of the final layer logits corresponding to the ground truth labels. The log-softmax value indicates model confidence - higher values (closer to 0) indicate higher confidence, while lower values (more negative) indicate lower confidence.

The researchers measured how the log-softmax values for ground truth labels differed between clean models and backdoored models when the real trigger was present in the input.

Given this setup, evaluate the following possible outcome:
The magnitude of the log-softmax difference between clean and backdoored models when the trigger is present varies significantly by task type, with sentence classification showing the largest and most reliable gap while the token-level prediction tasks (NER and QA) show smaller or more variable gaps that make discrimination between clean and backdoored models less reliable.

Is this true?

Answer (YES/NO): NO